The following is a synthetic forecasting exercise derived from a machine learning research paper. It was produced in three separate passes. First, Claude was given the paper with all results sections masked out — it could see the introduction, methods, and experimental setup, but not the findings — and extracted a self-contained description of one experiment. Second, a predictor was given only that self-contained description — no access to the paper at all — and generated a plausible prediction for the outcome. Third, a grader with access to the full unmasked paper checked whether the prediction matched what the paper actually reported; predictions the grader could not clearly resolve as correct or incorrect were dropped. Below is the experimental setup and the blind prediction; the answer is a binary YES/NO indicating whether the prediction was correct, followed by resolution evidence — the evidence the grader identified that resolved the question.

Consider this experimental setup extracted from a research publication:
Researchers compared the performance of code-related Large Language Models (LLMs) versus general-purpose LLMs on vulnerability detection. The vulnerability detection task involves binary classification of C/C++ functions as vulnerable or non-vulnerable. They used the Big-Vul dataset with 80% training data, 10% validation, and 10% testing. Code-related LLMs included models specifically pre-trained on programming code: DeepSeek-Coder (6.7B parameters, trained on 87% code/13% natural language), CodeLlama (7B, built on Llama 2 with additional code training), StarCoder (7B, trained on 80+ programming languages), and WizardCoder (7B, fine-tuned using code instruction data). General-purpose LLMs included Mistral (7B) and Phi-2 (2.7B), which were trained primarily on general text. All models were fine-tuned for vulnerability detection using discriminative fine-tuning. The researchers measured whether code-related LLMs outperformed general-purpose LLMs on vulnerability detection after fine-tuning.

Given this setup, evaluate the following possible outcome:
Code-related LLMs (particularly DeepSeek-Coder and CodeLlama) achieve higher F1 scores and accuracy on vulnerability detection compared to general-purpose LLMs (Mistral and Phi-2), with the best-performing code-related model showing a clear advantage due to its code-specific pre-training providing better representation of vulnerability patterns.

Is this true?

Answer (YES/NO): NO